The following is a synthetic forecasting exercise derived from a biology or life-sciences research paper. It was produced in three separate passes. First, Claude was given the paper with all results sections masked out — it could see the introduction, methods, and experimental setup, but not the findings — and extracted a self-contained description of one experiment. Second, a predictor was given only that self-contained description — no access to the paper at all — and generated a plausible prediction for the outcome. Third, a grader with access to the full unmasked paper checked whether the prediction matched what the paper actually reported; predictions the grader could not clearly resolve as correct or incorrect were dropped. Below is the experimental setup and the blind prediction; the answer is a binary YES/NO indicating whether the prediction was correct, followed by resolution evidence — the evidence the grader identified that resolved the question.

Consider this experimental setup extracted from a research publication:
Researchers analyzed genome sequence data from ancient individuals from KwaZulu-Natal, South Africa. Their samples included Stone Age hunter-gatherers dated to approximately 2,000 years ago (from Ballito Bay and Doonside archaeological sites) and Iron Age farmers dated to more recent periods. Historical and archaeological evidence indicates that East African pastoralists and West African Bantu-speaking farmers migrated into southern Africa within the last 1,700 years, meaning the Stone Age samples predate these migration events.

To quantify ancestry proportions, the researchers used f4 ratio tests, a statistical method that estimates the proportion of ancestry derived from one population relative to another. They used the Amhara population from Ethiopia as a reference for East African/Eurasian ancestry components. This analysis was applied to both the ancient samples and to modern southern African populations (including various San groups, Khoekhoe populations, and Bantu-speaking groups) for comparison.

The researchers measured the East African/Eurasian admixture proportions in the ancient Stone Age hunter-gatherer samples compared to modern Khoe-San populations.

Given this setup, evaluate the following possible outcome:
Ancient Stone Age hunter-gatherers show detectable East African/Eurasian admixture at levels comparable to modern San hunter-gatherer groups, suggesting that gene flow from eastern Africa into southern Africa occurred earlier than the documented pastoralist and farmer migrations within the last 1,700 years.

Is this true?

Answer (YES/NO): NO